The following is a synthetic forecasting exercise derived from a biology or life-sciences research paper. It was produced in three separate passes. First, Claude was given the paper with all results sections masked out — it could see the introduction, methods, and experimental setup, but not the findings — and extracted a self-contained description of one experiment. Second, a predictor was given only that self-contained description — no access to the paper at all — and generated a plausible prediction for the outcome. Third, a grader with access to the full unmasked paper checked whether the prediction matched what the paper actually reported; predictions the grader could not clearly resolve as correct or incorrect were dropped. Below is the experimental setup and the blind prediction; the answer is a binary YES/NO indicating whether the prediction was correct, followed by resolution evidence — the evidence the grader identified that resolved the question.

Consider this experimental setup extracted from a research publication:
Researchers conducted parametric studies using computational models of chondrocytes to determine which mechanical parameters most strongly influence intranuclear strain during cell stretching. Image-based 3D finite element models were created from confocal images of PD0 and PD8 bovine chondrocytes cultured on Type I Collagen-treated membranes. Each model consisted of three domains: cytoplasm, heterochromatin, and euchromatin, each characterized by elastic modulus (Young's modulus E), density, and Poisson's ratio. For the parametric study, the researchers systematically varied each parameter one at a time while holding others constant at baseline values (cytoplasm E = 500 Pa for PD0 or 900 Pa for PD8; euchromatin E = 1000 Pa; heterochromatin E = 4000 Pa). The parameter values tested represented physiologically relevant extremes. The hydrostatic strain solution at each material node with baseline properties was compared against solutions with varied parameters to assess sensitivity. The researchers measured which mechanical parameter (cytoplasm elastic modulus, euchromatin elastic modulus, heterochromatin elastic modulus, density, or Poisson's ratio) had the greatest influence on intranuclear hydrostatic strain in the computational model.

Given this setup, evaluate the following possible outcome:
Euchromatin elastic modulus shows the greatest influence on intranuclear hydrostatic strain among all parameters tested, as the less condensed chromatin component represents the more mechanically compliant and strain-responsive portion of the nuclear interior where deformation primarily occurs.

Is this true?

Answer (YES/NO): NO